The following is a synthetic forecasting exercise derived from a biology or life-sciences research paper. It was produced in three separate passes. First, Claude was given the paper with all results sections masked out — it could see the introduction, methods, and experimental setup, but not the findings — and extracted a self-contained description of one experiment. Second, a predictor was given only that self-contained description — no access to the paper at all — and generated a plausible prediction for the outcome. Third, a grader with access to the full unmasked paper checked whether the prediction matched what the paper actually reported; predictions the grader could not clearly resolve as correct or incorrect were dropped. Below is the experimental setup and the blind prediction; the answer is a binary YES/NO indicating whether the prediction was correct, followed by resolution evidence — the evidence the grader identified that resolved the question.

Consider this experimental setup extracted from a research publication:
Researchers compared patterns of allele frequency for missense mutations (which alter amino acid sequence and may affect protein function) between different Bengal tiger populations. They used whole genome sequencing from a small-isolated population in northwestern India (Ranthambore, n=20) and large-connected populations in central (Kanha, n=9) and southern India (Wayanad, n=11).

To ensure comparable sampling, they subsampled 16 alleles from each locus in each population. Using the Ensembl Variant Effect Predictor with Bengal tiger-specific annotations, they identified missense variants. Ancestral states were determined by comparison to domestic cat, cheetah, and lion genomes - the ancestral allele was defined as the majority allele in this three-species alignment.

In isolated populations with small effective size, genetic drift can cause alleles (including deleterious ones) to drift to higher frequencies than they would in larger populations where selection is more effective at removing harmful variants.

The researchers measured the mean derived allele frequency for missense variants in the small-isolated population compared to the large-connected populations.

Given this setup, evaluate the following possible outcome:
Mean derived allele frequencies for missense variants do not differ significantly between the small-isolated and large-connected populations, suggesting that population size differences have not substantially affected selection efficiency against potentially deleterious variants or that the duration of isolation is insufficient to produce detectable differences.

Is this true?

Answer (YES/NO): NO